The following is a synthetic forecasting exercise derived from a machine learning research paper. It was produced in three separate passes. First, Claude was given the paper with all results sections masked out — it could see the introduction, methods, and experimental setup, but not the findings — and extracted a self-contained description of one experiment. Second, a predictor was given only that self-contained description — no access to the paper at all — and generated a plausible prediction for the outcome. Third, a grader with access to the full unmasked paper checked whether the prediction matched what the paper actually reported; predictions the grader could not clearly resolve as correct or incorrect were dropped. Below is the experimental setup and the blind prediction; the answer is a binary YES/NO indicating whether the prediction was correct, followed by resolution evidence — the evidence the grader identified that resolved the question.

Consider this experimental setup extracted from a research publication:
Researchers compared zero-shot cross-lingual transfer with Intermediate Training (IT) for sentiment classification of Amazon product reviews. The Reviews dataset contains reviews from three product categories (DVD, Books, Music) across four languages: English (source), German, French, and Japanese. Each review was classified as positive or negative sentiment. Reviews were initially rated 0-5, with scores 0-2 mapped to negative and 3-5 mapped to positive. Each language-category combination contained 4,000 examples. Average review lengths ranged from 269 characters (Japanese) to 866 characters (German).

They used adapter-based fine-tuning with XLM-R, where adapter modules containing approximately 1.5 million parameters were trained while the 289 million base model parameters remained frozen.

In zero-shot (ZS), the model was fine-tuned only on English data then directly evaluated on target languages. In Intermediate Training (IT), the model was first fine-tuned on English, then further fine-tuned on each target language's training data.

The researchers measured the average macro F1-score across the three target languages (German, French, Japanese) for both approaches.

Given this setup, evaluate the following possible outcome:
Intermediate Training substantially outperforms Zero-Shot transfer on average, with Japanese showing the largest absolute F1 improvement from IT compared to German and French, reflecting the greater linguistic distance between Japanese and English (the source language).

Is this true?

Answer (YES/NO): YES